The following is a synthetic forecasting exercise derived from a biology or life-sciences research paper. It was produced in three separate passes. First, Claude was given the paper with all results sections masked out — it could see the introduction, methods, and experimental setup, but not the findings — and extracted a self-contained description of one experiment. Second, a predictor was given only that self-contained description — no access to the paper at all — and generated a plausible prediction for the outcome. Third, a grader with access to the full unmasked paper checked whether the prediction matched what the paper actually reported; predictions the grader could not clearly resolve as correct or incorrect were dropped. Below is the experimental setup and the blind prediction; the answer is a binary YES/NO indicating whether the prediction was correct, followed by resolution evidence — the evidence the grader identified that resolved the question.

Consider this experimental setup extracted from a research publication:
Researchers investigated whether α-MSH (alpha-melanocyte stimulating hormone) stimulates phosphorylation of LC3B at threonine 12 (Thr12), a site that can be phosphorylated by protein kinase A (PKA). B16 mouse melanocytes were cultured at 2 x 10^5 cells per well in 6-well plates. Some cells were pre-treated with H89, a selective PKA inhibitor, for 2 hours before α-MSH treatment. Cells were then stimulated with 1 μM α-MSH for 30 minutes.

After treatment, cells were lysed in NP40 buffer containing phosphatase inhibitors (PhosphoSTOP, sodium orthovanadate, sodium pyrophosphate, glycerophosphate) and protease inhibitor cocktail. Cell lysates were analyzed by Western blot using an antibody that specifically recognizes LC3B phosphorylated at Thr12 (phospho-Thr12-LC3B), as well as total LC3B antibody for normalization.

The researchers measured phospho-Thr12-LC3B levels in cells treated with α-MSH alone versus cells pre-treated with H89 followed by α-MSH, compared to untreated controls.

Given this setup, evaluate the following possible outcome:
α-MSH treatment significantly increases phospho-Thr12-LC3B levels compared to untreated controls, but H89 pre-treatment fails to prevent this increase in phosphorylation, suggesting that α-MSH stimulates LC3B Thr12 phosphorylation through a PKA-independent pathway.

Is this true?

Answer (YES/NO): NO